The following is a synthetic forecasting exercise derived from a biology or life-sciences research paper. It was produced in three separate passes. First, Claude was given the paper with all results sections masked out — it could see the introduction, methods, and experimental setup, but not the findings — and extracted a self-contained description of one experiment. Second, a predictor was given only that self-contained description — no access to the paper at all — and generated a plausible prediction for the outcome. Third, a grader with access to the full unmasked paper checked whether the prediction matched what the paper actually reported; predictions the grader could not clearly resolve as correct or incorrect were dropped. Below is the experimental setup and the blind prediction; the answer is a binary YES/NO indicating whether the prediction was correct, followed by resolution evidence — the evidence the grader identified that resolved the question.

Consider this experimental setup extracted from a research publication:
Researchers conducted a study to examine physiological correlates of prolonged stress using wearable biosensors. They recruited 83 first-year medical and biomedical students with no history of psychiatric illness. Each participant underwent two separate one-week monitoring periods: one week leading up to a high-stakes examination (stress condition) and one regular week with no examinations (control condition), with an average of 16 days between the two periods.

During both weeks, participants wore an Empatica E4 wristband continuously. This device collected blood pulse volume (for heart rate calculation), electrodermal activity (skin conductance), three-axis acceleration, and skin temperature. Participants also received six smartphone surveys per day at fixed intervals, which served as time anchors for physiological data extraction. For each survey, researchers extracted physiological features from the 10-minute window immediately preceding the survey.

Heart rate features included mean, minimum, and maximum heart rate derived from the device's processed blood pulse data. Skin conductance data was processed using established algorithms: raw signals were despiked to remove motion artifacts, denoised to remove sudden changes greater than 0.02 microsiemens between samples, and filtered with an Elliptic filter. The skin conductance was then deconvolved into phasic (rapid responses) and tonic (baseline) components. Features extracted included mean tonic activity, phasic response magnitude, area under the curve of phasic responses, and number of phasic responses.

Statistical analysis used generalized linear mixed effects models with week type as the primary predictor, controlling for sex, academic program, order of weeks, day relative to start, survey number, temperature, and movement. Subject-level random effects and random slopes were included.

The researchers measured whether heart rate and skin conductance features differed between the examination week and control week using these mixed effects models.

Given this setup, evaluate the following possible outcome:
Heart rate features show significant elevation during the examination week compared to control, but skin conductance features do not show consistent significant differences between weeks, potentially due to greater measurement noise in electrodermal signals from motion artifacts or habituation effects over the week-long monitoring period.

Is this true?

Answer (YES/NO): NO